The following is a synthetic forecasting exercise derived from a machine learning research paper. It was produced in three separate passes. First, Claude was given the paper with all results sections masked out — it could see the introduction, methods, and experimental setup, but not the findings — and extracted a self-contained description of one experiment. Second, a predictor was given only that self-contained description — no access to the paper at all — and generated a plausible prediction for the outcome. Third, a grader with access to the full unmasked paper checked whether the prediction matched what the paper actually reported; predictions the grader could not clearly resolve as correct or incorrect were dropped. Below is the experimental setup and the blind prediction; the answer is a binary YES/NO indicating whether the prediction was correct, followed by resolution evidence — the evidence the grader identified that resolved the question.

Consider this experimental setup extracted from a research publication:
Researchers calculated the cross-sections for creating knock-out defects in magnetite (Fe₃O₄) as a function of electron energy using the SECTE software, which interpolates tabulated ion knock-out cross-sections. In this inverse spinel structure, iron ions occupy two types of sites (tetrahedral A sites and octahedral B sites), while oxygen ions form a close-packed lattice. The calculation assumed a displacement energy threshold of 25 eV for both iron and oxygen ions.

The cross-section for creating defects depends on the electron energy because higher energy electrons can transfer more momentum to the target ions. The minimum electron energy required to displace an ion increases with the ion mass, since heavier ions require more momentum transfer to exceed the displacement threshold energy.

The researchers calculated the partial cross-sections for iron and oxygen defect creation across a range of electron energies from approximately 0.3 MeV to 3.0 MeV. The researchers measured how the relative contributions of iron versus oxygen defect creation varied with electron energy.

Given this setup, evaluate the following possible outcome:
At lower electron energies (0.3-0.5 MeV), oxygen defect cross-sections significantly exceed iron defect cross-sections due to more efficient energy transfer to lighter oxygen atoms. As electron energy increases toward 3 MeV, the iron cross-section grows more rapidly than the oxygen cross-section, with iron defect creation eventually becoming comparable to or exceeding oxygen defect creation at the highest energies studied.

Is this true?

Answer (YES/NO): YES